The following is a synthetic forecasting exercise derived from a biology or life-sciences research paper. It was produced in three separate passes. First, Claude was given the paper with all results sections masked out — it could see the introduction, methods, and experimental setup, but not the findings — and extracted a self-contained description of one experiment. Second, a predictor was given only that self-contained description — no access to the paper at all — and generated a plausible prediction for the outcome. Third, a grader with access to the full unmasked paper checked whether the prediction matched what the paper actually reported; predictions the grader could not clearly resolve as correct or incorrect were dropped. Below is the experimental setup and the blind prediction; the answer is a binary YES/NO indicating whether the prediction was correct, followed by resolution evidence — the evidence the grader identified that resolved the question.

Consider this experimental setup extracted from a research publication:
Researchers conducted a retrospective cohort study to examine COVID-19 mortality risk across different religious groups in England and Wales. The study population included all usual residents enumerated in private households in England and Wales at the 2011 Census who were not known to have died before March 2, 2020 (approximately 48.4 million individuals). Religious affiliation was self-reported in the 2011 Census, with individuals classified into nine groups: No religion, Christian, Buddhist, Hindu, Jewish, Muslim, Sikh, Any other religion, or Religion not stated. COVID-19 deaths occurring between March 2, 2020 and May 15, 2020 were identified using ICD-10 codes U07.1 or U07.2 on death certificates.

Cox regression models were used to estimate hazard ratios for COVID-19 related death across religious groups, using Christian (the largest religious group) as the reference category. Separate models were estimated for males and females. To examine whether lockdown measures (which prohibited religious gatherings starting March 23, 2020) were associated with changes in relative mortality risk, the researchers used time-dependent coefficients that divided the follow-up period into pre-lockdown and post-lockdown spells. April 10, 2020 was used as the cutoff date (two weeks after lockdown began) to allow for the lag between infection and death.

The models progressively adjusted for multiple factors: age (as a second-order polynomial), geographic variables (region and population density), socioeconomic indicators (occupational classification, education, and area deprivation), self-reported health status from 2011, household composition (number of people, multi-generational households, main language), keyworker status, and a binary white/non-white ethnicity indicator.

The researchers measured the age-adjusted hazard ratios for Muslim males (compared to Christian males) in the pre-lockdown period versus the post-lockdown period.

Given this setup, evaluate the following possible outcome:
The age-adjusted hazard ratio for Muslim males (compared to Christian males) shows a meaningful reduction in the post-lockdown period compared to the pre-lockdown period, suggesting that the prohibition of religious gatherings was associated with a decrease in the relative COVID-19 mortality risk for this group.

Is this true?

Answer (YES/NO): YES